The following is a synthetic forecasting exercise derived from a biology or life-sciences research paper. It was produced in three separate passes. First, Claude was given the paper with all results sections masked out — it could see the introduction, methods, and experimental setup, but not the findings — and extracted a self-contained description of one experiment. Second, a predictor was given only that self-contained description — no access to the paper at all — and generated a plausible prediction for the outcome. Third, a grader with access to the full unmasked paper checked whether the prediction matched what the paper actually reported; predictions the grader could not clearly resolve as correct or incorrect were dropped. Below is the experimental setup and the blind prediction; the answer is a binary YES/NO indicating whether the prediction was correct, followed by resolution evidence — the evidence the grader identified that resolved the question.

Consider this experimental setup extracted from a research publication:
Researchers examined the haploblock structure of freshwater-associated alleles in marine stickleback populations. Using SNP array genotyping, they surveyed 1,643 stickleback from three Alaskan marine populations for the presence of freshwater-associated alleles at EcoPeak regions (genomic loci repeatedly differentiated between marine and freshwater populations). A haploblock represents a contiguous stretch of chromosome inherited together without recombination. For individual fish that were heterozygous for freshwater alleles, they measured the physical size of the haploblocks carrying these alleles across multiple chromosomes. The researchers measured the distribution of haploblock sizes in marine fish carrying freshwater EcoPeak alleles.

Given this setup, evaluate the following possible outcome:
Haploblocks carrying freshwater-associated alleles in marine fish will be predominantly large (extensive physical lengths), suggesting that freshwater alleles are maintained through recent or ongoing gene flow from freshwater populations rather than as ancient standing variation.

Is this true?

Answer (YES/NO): NO